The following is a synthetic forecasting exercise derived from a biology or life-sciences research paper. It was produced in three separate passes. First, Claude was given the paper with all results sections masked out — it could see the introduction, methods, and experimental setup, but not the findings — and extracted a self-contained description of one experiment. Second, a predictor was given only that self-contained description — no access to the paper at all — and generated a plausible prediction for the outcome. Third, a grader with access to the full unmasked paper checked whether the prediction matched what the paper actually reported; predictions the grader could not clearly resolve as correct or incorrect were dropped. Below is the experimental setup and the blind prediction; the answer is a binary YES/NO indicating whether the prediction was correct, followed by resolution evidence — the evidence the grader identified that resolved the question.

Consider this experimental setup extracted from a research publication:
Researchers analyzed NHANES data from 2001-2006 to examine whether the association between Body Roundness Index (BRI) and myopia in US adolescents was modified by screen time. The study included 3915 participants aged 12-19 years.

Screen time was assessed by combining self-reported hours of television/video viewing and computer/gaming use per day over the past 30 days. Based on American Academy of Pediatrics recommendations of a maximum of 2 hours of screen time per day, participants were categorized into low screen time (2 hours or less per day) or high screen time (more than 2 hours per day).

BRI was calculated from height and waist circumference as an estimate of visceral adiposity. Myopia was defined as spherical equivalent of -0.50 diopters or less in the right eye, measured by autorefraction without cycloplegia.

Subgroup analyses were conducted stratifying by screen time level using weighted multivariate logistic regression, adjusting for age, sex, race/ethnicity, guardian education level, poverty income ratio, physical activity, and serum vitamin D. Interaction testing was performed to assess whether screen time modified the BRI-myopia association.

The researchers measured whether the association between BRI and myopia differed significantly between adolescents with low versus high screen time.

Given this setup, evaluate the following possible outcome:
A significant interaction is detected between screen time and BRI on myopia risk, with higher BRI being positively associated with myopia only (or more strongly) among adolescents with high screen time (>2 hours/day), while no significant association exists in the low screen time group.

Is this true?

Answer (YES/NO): NO